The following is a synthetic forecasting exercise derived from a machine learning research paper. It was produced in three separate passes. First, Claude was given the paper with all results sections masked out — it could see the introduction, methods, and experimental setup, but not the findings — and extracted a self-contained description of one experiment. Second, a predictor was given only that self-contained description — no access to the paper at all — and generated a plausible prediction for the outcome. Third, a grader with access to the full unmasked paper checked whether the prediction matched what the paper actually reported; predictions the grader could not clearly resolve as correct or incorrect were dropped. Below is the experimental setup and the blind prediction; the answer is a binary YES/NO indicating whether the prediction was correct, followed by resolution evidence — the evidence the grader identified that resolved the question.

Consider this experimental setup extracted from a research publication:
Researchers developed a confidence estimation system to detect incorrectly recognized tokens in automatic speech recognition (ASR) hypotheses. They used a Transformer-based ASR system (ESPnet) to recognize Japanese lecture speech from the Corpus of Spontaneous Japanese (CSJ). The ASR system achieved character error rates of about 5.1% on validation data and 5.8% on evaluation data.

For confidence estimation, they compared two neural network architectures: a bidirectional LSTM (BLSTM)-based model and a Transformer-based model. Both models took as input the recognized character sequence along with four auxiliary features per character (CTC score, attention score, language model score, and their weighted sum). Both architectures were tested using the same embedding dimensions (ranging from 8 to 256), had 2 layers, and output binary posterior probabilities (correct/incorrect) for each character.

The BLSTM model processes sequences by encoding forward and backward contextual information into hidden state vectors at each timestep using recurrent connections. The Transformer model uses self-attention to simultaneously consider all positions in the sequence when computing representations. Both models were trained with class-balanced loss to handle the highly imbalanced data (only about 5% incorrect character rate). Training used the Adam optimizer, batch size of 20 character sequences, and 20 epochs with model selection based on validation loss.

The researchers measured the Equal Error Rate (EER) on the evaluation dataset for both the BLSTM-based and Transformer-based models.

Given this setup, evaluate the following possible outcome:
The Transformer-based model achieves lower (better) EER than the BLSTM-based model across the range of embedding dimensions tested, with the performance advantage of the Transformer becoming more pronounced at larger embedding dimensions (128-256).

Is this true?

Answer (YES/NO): NO